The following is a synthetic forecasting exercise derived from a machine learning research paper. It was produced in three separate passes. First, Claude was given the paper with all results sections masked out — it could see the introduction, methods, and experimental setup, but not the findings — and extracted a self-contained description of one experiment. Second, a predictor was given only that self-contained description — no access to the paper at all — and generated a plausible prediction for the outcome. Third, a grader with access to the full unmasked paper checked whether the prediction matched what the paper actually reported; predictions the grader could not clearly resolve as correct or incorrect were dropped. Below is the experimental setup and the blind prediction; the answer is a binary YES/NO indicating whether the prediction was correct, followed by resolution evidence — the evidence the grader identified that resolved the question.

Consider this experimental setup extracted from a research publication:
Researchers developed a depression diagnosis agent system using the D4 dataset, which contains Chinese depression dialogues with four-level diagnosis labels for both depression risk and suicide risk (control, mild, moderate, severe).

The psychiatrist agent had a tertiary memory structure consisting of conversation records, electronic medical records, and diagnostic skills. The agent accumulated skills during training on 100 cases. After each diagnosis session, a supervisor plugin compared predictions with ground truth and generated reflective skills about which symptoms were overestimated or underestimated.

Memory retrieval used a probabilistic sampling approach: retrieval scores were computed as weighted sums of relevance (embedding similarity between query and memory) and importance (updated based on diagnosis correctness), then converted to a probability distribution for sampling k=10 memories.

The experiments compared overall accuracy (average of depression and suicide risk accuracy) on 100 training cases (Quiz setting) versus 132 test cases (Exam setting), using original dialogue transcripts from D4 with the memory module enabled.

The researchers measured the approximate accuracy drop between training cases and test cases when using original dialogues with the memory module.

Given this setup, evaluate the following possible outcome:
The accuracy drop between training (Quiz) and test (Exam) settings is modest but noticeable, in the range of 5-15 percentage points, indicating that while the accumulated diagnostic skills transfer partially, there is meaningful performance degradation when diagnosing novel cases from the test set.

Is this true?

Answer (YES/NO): NO